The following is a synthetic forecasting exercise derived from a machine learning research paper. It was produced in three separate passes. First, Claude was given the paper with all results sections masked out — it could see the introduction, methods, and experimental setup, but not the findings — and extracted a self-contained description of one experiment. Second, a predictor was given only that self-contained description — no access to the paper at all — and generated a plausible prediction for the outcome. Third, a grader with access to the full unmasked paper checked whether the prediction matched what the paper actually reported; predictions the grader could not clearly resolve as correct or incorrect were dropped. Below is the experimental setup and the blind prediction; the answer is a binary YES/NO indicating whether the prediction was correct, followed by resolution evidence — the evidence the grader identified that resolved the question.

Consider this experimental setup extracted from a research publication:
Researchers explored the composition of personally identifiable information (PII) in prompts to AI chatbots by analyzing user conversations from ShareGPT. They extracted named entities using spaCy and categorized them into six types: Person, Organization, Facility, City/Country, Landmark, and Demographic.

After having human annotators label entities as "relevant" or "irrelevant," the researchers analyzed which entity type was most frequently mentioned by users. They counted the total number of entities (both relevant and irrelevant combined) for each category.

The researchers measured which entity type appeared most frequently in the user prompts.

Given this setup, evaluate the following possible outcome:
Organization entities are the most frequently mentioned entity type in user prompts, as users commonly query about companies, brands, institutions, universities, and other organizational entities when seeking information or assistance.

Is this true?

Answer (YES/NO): NO